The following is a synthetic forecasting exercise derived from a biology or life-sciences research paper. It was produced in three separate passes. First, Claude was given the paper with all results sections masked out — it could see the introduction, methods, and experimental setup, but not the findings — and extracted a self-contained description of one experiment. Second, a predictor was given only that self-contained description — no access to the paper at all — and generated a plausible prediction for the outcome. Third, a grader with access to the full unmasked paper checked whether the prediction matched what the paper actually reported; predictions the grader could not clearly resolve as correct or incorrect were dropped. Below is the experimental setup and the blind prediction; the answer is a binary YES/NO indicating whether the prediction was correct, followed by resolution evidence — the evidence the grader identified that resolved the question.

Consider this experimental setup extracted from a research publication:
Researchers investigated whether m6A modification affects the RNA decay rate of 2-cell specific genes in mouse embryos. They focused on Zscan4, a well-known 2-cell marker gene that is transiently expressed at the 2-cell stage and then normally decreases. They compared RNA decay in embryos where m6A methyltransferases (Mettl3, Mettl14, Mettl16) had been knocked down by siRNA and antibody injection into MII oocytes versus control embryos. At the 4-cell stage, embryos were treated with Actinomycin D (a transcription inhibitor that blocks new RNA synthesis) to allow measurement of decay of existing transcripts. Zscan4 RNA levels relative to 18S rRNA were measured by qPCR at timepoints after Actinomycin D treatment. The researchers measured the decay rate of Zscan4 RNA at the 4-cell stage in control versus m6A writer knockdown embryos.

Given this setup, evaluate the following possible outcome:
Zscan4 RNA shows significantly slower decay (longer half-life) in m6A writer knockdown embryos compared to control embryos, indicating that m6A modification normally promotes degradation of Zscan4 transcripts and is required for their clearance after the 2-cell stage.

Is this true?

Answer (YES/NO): YES